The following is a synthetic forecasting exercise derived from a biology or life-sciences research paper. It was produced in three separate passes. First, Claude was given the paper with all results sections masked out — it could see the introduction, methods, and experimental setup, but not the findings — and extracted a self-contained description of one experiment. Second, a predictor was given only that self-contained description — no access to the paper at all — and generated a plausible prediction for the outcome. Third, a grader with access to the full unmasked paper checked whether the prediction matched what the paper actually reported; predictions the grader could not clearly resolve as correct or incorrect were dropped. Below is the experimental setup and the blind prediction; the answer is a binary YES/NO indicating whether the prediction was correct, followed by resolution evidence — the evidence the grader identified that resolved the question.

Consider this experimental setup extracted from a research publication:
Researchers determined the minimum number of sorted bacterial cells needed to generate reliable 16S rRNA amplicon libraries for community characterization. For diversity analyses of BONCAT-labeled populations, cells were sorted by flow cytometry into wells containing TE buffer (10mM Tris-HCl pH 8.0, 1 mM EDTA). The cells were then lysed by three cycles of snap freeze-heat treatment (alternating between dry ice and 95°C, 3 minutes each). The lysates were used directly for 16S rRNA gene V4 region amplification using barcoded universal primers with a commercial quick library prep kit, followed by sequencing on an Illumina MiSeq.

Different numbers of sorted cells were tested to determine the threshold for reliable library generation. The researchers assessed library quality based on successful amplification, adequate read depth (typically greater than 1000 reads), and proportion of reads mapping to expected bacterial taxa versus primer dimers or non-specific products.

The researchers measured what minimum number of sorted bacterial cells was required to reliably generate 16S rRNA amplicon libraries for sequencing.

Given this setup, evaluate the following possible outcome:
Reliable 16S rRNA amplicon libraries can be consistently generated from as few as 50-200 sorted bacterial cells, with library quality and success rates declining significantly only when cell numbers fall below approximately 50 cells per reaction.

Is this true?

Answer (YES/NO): NO